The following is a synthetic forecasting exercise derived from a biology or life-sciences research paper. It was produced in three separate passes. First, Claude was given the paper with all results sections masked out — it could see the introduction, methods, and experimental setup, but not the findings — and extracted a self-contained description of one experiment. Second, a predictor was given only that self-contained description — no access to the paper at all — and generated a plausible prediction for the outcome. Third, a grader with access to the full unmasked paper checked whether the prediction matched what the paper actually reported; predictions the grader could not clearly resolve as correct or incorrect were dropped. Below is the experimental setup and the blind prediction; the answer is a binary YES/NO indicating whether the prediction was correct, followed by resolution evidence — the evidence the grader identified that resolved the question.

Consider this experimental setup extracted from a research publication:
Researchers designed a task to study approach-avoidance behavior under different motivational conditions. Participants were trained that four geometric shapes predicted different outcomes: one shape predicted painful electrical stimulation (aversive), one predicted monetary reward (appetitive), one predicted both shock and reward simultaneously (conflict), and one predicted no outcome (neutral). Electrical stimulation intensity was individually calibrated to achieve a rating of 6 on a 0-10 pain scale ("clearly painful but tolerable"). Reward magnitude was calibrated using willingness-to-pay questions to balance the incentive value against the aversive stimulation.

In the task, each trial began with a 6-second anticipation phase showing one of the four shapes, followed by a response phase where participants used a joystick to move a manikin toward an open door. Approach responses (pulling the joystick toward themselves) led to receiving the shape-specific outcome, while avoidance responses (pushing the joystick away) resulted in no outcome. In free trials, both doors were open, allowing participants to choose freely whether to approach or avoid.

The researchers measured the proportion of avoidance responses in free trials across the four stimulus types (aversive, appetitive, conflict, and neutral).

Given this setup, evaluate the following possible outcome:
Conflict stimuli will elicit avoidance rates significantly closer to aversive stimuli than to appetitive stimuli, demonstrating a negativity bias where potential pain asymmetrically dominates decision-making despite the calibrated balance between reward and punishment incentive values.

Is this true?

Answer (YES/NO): NO